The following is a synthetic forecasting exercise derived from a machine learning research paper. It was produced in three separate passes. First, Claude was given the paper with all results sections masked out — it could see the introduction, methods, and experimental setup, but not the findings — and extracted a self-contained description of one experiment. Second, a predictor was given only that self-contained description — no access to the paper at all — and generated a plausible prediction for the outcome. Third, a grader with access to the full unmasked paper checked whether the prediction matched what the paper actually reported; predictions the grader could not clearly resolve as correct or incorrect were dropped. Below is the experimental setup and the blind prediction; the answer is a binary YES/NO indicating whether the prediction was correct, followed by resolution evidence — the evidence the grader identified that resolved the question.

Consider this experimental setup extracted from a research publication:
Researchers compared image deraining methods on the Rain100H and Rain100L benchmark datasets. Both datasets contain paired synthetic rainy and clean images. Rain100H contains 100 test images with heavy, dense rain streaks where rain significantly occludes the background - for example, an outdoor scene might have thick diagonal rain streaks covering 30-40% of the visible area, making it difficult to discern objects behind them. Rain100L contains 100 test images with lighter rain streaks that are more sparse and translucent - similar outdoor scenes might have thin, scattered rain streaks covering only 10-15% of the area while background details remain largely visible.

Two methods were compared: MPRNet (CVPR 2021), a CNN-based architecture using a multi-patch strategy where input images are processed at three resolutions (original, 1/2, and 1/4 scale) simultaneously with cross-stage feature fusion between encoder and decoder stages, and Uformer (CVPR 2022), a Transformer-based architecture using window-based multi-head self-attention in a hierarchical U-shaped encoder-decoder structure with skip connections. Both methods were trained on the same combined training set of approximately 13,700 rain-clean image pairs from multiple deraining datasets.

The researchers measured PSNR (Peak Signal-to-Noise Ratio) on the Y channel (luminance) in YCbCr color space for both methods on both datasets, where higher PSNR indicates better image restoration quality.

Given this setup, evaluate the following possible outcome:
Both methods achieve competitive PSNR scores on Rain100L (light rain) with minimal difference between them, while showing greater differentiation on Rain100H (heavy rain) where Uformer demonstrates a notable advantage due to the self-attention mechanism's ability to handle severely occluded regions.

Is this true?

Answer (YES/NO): NO